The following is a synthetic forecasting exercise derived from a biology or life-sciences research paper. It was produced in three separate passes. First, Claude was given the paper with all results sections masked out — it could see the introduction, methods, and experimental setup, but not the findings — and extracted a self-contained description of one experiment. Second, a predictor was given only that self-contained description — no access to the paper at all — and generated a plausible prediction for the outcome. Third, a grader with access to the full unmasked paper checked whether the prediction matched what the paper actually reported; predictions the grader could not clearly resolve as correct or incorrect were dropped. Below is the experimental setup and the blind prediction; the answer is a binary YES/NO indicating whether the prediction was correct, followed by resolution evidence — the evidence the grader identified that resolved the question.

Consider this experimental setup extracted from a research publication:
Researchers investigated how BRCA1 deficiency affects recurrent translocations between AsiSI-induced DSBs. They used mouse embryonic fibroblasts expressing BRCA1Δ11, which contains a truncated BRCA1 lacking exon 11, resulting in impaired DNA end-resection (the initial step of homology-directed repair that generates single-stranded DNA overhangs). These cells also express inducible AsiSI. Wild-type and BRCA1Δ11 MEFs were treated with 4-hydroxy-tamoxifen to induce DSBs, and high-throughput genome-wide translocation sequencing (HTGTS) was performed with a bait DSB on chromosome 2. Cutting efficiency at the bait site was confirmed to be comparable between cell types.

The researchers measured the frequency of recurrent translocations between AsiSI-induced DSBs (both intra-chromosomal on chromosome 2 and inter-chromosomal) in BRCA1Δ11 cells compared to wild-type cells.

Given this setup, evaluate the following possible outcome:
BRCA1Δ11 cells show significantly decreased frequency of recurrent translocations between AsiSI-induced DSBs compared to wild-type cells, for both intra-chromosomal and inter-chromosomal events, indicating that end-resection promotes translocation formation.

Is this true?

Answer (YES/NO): YES